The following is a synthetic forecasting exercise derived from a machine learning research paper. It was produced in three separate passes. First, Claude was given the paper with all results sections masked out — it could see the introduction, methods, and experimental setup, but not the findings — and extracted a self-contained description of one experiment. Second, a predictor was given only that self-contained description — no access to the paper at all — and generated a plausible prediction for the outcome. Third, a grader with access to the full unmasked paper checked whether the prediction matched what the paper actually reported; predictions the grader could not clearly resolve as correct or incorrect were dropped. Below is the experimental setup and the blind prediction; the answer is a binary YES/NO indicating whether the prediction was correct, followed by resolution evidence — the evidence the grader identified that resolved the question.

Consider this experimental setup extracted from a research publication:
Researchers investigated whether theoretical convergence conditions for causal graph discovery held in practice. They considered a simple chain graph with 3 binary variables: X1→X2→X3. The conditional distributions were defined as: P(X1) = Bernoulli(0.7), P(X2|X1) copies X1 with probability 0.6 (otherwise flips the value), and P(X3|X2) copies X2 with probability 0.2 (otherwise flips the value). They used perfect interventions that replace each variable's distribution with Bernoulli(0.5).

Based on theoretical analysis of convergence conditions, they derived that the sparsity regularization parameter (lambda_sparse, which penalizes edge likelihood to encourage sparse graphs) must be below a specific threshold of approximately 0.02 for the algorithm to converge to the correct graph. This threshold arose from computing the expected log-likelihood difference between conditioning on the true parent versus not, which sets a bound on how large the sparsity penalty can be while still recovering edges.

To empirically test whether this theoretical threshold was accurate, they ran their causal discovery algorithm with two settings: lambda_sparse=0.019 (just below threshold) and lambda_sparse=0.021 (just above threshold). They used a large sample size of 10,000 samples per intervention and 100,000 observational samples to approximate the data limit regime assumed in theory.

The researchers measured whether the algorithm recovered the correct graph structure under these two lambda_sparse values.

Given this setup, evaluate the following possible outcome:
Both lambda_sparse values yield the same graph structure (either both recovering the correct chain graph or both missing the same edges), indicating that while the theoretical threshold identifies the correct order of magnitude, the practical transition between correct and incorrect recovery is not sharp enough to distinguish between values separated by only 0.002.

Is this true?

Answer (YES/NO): NO